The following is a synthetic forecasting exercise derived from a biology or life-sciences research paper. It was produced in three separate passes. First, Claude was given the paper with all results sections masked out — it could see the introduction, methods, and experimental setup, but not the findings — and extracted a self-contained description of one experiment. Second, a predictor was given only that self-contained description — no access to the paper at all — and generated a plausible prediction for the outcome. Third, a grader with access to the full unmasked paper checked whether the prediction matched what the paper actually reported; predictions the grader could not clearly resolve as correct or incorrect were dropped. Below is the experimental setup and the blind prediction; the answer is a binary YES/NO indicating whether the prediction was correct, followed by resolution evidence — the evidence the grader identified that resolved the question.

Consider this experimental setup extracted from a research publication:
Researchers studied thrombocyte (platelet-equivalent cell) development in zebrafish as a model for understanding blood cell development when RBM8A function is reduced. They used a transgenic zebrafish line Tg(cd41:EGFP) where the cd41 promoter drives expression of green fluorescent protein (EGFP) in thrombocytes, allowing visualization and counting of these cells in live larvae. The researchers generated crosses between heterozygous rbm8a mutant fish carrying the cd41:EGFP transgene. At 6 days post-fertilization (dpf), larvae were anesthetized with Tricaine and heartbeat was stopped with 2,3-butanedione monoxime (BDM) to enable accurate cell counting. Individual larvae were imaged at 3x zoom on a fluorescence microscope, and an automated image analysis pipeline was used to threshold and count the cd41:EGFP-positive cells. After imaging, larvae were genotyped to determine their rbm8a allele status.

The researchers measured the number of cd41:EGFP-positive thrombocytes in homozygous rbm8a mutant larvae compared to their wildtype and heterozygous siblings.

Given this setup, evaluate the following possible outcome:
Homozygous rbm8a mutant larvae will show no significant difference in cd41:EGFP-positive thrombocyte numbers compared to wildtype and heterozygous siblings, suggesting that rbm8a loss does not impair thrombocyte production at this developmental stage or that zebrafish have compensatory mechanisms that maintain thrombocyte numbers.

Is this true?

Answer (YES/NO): NO